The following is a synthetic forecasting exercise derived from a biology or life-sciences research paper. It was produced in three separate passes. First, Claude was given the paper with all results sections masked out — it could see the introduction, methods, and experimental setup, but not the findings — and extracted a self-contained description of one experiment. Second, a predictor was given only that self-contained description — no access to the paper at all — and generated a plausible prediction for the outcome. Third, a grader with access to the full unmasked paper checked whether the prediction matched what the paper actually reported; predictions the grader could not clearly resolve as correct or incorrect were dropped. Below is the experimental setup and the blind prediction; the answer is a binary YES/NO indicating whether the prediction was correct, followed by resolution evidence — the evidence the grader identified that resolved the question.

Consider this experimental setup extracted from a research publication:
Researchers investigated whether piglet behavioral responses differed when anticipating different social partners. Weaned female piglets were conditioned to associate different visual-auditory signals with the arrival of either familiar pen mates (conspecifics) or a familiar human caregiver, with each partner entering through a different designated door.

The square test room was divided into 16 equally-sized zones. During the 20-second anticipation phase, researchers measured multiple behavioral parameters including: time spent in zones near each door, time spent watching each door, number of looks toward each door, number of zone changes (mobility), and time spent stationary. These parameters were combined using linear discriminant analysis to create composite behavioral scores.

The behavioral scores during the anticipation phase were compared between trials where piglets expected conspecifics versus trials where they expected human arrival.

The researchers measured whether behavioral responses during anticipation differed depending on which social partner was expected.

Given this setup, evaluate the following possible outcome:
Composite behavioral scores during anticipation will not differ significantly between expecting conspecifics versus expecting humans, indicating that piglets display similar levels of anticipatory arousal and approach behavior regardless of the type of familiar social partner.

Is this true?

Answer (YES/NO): NO